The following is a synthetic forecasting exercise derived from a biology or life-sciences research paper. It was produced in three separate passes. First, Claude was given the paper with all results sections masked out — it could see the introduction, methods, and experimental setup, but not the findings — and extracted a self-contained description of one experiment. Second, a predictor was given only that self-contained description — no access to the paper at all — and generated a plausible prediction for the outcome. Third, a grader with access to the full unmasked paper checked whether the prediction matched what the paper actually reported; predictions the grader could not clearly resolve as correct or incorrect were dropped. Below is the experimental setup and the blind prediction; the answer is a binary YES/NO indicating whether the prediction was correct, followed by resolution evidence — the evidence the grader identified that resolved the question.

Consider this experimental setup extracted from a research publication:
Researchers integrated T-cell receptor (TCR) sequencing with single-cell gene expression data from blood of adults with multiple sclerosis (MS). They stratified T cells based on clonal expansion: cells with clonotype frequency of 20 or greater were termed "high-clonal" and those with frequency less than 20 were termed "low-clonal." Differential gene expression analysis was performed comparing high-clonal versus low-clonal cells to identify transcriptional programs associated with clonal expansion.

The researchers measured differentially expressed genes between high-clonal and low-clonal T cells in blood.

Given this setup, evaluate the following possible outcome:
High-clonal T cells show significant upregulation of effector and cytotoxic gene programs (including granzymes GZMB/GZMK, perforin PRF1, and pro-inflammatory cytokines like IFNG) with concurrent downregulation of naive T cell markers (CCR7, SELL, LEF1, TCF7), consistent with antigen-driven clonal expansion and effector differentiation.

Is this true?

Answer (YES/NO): YES